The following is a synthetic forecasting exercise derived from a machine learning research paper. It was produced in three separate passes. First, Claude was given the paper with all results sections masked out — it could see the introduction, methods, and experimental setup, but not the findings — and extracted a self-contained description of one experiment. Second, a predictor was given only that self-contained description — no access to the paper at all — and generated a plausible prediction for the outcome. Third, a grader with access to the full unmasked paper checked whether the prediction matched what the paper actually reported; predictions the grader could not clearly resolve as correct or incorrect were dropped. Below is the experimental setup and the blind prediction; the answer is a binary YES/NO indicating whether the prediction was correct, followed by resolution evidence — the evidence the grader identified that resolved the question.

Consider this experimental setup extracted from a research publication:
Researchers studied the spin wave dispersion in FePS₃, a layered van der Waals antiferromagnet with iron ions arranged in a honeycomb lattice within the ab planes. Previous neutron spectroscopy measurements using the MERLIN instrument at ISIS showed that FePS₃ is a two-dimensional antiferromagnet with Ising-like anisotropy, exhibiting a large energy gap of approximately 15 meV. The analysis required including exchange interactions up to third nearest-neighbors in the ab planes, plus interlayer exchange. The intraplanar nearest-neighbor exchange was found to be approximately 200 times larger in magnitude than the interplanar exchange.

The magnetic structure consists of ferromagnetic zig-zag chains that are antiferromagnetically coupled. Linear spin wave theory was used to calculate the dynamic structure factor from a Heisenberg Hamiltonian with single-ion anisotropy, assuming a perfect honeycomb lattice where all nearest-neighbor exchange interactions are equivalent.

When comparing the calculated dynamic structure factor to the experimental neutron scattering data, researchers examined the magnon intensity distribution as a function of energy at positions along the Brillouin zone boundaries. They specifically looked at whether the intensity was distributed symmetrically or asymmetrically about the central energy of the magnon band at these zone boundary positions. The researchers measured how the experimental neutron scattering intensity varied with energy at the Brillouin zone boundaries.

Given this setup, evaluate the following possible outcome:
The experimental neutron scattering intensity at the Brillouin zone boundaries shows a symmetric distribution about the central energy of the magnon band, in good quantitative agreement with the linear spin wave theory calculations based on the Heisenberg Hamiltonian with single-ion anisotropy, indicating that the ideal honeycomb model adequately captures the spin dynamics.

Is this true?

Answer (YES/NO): NO